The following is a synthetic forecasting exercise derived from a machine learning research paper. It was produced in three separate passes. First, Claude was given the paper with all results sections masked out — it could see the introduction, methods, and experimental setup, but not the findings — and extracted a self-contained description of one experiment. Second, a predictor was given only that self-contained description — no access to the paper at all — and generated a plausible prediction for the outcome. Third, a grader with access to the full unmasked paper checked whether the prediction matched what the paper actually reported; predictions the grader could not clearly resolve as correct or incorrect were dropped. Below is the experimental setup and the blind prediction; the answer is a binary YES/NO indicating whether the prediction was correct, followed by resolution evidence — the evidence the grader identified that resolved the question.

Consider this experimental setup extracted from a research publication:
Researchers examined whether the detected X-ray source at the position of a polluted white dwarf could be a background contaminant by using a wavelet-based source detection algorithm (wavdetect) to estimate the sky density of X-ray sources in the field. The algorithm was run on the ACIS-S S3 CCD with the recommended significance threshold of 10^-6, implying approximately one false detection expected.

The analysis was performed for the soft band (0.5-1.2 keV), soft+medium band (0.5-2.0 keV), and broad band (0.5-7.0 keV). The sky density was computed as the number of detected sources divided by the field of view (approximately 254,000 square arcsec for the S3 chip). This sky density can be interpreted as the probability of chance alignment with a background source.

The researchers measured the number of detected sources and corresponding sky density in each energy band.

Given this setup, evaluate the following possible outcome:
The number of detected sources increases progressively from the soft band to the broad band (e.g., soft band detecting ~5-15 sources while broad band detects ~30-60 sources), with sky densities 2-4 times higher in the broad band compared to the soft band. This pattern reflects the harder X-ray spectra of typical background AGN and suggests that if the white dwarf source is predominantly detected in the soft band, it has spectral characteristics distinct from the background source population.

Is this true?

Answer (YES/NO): NO